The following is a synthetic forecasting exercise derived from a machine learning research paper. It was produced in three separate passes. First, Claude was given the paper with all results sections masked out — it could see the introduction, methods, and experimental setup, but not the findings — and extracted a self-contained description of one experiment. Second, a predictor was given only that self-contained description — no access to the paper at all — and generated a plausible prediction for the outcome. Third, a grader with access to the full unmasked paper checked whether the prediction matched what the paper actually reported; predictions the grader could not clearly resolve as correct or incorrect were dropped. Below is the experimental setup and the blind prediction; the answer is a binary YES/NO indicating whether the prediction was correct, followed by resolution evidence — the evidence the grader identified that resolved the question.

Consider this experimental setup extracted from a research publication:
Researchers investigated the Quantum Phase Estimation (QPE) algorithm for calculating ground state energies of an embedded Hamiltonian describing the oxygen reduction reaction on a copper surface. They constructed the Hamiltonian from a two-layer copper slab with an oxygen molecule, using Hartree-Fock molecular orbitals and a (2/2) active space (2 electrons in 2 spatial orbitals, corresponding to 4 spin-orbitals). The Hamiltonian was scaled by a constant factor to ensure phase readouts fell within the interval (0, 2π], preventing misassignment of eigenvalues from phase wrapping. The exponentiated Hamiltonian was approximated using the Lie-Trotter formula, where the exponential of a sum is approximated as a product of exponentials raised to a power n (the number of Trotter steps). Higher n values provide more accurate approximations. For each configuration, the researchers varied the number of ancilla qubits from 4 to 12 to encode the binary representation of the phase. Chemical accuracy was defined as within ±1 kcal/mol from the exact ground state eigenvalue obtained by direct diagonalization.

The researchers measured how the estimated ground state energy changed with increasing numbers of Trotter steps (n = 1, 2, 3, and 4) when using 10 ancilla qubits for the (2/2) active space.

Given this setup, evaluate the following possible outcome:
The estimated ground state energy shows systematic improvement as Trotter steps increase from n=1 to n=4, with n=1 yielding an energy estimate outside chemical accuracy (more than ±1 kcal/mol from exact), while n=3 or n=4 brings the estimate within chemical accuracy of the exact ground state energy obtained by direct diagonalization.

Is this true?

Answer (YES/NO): NO